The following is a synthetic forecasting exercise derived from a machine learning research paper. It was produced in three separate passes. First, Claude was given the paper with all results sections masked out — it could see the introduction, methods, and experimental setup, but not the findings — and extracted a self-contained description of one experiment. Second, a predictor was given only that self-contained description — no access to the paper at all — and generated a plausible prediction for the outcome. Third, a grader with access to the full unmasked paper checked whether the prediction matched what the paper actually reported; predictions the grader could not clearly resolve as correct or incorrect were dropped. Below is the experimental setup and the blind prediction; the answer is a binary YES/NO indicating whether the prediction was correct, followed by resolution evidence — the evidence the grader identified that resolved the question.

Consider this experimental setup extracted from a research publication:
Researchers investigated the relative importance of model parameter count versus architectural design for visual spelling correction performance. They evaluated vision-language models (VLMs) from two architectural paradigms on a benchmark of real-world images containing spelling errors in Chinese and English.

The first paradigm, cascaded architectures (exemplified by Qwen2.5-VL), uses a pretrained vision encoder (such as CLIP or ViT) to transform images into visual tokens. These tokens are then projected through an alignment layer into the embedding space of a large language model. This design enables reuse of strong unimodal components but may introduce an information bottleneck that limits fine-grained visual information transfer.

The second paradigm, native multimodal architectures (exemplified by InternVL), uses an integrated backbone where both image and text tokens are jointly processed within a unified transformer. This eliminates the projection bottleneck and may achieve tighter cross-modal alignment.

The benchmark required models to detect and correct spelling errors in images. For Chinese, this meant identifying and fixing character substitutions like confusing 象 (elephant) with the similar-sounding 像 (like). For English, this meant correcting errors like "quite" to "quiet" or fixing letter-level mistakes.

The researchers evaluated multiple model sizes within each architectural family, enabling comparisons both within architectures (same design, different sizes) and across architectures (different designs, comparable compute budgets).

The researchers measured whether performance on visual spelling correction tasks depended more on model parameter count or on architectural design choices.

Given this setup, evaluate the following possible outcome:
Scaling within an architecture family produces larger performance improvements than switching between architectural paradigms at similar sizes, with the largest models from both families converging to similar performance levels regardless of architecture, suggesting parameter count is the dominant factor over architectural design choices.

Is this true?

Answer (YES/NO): NO